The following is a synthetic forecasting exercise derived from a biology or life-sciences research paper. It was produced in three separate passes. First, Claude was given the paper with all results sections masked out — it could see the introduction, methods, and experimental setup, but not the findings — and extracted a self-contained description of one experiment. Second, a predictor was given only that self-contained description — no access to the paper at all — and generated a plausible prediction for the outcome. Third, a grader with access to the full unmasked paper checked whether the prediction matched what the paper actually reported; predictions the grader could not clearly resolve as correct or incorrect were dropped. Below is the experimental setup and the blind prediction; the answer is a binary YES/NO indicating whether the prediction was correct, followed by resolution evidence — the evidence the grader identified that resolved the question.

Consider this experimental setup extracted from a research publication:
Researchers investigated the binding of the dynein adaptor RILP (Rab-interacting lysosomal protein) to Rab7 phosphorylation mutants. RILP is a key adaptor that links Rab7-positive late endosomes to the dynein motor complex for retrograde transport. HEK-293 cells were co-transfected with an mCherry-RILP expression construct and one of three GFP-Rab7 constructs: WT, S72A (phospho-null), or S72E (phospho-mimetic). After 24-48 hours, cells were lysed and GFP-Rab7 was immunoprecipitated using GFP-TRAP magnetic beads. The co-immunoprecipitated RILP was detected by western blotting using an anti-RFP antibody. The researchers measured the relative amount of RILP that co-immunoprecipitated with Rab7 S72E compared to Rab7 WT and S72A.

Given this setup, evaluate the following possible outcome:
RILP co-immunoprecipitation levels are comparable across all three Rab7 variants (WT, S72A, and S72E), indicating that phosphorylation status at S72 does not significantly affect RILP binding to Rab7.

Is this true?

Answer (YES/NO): NO